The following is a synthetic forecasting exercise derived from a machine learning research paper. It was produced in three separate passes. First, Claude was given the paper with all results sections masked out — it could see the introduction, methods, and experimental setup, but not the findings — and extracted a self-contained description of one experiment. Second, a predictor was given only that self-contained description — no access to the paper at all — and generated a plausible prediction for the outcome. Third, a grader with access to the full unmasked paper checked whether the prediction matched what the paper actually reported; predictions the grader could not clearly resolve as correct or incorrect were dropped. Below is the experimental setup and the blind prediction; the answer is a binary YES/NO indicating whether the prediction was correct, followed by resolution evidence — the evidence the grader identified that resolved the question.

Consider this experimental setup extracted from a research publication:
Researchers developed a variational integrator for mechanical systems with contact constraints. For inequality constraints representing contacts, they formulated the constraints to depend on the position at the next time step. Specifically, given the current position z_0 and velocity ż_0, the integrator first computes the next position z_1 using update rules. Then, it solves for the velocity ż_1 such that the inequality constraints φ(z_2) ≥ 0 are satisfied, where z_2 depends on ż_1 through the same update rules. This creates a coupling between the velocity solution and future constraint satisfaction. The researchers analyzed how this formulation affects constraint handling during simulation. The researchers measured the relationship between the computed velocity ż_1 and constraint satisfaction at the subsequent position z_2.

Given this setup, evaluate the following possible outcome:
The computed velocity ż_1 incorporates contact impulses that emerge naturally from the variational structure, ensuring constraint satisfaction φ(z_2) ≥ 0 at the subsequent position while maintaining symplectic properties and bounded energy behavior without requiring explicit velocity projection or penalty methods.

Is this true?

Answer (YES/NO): YES